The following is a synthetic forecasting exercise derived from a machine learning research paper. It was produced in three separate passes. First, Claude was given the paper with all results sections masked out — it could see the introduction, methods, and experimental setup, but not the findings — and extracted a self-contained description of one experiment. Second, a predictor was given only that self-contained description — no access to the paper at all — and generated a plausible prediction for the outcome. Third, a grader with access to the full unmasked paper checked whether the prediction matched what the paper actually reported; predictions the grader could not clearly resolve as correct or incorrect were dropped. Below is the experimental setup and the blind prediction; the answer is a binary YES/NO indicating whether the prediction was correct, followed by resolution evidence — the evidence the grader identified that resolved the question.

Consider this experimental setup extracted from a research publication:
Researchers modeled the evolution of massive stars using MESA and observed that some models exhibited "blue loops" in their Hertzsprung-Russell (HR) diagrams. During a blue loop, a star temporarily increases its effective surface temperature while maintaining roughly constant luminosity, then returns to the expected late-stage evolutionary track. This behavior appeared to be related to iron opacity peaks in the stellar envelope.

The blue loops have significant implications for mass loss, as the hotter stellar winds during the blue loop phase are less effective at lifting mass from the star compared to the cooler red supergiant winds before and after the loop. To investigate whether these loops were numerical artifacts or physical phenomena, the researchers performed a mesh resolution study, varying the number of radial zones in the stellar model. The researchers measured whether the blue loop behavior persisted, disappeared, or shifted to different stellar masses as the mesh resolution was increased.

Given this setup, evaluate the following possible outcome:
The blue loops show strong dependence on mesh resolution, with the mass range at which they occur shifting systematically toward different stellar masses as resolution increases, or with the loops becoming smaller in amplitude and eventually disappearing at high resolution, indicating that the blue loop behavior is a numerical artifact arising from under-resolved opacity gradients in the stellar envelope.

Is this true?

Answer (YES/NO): NO